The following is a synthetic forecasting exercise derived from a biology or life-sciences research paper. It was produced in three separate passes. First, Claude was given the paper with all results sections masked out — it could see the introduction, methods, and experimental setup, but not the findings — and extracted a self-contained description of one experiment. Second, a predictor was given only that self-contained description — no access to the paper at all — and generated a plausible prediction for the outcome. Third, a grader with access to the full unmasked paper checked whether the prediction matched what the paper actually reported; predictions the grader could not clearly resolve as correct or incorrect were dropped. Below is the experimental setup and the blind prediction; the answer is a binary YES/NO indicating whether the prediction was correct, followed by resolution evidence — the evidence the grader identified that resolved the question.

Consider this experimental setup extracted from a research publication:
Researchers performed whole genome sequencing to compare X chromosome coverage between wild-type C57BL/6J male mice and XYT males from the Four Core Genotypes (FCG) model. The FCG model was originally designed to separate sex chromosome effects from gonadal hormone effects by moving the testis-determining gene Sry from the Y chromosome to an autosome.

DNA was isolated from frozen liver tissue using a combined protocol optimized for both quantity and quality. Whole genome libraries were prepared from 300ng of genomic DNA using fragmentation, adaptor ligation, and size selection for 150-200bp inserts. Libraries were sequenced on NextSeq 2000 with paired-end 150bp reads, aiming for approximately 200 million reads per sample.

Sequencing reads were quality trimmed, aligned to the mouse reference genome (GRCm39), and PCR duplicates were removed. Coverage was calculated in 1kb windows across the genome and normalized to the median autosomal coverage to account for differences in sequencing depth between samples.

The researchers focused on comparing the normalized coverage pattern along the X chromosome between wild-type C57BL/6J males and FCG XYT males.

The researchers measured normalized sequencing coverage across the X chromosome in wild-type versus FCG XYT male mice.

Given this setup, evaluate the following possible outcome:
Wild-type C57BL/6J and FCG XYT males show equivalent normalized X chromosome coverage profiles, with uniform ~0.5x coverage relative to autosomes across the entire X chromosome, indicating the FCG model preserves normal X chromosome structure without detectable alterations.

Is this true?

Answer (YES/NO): NO